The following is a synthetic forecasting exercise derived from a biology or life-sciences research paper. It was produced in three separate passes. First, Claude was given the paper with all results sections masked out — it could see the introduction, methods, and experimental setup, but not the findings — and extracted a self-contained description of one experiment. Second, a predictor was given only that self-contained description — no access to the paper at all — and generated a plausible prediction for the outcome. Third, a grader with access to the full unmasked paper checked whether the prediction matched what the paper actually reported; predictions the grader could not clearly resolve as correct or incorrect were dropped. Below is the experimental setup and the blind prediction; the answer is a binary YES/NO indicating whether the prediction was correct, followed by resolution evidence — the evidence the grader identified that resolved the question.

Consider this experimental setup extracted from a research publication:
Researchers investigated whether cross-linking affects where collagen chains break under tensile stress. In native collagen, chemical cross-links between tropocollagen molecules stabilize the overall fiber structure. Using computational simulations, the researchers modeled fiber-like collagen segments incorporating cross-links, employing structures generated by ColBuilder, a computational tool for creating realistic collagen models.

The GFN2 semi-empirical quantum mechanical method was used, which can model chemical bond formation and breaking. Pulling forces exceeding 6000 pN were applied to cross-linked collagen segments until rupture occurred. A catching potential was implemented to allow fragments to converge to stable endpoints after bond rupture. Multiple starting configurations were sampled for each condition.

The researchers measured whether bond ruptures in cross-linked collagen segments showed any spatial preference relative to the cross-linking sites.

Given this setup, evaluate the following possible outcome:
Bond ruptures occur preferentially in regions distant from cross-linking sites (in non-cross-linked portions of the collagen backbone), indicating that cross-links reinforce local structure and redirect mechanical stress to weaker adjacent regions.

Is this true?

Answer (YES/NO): NO